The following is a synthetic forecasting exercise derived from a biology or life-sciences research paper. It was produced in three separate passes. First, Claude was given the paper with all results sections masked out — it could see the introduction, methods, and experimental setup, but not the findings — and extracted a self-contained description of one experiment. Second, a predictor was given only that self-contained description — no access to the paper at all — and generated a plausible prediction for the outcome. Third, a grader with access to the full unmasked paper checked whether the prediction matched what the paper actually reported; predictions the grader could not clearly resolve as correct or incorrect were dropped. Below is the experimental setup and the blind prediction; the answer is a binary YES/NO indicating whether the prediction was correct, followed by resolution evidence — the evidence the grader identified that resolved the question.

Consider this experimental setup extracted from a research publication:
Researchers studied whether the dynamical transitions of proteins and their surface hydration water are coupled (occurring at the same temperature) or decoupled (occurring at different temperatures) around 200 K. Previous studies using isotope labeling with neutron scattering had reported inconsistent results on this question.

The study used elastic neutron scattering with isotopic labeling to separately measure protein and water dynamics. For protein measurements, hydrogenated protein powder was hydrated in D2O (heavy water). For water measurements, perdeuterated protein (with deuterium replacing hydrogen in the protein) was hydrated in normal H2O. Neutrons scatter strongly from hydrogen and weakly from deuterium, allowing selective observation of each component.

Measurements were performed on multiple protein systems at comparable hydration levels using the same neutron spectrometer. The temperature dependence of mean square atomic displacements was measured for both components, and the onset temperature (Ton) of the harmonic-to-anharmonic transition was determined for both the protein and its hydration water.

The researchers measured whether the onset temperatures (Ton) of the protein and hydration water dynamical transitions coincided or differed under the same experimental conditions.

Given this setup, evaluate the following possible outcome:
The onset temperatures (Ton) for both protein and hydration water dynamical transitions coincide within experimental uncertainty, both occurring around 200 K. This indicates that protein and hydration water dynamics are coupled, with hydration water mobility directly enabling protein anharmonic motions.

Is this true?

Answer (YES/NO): NO